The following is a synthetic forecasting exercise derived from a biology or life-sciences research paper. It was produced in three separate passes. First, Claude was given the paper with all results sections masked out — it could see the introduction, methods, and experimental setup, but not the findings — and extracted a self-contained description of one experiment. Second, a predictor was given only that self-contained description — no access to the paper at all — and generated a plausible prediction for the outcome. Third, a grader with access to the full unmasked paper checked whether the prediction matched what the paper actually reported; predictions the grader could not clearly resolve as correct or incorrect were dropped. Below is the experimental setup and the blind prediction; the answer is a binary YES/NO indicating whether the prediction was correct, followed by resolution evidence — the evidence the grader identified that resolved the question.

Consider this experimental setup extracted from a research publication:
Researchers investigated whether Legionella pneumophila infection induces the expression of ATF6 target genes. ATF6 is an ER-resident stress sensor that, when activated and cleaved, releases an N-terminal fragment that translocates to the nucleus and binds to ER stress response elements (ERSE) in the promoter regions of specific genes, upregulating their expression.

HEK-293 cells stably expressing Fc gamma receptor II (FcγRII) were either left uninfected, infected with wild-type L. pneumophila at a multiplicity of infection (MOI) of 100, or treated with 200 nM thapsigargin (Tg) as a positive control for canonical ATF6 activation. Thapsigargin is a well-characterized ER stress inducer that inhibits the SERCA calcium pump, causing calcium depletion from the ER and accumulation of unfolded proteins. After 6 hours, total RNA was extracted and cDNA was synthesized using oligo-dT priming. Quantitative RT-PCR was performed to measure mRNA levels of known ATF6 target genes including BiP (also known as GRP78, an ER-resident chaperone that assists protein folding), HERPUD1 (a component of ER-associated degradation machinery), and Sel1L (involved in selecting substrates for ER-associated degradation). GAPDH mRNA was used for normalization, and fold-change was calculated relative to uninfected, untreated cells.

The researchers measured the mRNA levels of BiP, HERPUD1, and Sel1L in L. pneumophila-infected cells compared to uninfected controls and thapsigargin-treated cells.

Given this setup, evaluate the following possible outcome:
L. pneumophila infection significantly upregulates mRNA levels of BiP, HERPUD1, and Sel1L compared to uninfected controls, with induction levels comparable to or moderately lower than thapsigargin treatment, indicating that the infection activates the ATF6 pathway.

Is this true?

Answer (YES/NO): YES